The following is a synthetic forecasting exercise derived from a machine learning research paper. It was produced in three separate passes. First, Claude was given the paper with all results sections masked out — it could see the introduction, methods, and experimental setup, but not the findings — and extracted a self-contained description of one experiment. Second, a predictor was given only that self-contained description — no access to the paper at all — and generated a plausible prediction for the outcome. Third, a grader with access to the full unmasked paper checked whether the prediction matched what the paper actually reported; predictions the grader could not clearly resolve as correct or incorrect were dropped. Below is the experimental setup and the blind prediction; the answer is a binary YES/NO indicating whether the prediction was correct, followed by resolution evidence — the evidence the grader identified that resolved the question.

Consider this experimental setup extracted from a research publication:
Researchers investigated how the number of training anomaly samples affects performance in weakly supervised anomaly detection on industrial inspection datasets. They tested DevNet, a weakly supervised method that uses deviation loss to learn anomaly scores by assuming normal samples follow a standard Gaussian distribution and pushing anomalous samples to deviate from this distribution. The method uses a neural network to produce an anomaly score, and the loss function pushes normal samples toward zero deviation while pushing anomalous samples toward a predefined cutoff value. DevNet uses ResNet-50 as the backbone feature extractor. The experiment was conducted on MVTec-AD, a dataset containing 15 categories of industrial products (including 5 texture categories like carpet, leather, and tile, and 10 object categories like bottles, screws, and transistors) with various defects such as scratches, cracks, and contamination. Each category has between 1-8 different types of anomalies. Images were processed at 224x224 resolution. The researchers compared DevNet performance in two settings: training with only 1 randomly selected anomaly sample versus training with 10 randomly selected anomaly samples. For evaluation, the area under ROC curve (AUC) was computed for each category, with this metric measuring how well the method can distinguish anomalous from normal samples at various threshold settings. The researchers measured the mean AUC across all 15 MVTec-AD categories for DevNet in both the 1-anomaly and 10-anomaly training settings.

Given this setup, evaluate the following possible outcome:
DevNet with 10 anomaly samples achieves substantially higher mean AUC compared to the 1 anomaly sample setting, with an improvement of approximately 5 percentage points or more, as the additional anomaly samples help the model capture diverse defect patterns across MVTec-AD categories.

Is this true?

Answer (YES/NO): YES